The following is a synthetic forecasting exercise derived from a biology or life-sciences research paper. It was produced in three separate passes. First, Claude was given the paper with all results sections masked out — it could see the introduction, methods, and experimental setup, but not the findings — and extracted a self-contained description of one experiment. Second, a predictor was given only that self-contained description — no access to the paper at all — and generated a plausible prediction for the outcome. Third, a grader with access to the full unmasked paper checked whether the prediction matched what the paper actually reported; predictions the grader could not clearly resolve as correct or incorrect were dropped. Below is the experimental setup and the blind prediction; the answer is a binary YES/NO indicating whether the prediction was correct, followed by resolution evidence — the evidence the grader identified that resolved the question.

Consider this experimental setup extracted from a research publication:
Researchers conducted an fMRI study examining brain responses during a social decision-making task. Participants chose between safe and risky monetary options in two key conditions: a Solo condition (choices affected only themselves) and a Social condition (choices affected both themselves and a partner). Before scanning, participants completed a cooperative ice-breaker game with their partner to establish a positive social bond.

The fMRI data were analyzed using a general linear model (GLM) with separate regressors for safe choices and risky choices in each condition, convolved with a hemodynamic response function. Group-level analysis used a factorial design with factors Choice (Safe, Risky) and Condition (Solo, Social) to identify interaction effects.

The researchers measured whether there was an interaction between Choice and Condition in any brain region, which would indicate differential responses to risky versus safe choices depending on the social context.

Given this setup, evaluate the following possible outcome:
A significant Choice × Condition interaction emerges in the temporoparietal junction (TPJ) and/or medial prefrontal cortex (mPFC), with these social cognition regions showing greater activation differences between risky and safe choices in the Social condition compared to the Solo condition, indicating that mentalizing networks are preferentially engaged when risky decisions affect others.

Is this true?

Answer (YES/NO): YES